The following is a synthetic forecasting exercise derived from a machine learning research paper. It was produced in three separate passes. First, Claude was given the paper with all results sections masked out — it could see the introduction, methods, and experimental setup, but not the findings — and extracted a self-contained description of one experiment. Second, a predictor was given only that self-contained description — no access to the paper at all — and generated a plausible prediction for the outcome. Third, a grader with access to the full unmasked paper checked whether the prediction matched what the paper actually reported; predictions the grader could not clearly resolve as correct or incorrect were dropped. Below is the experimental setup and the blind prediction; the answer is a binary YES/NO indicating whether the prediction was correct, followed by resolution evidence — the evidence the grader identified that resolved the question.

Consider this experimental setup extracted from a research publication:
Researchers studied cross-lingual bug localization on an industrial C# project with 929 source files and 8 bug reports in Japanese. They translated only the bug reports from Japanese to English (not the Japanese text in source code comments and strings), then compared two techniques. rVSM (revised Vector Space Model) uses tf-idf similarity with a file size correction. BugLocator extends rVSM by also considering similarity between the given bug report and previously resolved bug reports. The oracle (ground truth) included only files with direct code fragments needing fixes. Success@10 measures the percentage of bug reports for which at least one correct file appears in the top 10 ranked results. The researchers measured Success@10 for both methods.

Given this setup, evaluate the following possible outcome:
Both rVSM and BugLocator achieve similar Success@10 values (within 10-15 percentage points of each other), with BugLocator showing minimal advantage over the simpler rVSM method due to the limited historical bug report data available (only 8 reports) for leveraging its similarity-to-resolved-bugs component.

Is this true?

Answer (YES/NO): YES